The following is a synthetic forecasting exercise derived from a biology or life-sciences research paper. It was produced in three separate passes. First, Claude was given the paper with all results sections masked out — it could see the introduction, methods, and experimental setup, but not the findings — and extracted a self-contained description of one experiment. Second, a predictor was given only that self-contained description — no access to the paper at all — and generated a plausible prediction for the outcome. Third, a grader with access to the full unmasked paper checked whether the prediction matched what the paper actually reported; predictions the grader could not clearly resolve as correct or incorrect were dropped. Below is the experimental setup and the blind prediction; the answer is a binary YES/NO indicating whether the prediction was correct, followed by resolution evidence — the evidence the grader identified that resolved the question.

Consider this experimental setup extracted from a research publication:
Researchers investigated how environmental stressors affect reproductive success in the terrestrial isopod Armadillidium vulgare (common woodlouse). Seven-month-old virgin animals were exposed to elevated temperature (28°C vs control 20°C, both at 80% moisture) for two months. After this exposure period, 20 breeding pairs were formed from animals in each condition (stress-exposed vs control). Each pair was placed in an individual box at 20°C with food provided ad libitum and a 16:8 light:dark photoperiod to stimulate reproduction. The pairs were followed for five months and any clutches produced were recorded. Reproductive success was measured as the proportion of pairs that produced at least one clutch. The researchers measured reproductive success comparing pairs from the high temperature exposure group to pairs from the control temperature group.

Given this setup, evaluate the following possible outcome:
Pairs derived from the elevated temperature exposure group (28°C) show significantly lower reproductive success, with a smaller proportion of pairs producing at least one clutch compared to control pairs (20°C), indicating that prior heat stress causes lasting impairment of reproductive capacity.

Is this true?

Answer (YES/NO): YES